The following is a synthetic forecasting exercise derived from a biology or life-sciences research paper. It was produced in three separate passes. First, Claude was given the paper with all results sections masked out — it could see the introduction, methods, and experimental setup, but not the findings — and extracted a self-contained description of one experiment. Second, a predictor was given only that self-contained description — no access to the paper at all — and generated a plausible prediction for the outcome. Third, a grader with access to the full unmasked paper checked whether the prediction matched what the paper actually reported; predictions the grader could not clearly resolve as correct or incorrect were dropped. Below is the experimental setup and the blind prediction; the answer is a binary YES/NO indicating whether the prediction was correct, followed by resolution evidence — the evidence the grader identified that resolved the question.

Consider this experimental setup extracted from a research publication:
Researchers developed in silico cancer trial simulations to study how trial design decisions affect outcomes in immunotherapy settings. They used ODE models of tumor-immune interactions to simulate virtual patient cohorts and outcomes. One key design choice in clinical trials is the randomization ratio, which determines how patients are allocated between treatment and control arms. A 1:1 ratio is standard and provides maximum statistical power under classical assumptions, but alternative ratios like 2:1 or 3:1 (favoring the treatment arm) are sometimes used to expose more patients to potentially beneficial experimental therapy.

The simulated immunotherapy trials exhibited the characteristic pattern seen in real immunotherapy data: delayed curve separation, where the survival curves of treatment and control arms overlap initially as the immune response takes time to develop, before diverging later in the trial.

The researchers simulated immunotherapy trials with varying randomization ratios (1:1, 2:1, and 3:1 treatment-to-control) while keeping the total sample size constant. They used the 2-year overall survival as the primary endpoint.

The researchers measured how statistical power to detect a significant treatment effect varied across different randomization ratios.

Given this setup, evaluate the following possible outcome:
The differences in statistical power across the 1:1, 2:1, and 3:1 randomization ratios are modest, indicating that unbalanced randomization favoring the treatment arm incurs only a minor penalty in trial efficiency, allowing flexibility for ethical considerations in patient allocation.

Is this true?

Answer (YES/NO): YES